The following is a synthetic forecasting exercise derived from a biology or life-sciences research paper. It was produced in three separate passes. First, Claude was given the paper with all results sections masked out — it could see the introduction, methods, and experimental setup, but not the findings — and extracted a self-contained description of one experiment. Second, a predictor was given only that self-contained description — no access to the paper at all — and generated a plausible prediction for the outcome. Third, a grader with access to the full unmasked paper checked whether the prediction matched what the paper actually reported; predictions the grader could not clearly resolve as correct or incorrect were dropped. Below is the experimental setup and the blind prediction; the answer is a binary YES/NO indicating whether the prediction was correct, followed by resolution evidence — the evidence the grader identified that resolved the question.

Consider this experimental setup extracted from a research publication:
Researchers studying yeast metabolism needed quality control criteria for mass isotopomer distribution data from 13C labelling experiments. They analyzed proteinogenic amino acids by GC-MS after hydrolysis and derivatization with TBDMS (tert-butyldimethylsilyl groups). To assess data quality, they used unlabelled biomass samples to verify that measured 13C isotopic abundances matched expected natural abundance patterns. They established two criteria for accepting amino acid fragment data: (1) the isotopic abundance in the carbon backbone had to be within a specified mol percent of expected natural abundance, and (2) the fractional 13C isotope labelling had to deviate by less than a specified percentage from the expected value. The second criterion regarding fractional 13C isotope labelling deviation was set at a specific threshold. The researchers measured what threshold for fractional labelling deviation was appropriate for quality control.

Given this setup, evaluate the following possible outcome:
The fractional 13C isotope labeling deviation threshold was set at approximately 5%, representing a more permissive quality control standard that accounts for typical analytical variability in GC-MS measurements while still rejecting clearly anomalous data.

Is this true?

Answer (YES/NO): NO